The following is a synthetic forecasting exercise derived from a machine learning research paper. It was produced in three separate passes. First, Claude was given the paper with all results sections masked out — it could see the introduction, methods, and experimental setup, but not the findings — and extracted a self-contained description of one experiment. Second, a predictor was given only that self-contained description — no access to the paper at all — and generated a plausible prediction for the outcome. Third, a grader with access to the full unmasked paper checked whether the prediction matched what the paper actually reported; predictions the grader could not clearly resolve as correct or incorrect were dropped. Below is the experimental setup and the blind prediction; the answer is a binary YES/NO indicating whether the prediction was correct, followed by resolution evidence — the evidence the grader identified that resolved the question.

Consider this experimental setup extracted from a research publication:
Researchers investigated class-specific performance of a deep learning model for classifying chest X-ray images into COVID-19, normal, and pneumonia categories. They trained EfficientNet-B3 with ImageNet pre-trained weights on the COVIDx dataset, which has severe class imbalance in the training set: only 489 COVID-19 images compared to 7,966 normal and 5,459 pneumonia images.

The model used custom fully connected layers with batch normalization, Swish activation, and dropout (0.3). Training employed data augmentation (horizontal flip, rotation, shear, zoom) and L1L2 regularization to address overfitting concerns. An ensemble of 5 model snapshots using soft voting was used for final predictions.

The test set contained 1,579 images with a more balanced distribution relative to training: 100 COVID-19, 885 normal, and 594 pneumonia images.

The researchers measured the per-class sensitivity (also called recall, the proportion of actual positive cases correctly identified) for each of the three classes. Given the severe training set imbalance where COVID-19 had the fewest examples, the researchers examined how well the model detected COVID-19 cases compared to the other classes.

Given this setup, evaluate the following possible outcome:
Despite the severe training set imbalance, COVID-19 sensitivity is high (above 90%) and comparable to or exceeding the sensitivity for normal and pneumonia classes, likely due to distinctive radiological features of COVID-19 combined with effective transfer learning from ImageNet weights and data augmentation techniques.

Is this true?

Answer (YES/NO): YES